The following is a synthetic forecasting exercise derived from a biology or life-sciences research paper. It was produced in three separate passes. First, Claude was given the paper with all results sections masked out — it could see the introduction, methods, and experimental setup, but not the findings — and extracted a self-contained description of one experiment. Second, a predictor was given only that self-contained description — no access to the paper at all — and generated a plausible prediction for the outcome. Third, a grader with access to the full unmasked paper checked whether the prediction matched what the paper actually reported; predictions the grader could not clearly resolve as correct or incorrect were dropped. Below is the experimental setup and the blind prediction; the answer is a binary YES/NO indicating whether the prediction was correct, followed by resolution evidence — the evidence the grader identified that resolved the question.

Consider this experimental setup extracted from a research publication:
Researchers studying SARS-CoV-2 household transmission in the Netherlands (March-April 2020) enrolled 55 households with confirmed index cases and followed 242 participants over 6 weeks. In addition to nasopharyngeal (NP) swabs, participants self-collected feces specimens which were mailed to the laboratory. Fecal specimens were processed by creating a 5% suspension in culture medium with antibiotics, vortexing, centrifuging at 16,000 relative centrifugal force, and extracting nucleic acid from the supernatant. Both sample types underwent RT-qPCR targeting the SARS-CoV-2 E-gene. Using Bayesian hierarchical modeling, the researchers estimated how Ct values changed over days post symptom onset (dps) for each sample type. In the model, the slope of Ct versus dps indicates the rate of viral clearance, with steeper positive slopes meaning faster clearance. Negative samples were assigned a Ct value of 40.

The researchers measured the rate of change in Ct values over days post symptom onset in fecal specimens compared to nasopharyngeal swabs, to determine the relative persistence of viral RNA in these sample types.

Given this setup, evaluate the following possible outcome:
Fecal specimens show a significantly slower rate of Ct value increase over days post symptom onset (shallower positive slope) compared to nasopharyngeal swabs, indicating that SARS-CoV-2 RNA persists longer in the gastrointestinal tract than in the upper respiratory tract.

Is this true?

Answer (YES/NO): NO